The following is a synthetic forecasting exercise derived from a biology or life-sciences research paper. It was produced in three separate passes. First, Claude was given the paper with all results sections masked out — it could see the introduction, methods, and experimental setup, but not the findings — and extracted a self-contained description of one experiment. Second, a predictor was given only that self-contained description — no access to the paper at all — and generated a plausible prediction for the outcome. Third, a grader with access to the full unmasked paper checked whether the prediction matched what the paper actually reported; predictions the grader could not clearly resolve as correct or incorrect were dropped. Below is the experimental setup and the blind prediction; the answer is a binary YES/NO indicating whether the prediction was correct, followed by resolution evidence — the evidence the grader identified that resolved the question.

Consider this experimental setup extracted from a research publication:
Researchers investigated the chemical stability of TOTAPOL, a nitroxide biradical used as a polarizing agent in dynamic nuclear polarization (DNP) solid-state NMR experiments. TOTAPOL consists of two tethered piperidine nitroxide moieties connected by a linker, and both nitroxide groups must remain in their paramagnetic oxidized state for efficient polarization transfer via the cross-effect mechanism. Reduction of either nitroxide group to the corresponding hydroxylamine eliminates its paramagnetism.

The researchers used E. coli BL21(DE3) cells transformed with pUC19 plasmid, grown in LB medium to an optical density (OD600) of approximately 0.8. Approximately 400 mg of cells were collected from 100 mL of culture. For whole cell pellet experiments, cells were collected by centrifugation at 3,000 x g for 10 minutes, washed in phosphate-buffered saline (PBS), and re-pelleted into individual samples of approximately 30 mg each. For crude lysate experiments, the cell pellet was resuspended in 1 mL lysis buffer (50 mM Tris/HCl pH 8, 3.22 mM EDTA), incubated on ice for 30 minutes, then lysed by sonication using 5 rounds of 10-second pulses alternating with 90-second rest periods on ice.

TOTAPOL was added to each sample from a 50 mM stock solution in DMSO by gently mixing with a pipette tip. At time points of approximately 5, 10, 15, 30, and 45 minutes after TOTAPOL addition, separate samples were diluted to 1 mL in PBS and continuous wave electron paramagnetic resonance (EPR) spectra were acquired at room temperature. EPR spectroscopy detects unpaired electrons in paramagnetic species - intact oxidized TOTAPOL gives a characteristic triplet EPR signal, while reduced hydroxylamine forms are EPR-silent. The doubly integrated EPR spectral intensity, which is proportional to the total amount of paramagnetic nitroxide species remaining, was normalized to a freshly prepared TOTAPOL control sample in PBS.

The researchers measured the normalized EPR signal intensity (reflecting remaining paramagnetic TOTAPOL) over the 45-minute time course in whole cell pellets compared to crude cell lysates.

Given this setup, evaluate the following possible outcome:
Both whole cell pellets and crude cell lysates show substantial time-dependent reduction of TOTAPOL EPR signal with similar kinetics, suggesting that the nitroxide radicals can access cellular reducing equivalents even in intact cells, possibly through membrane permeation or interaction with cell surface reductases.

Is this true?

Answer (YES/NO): NO